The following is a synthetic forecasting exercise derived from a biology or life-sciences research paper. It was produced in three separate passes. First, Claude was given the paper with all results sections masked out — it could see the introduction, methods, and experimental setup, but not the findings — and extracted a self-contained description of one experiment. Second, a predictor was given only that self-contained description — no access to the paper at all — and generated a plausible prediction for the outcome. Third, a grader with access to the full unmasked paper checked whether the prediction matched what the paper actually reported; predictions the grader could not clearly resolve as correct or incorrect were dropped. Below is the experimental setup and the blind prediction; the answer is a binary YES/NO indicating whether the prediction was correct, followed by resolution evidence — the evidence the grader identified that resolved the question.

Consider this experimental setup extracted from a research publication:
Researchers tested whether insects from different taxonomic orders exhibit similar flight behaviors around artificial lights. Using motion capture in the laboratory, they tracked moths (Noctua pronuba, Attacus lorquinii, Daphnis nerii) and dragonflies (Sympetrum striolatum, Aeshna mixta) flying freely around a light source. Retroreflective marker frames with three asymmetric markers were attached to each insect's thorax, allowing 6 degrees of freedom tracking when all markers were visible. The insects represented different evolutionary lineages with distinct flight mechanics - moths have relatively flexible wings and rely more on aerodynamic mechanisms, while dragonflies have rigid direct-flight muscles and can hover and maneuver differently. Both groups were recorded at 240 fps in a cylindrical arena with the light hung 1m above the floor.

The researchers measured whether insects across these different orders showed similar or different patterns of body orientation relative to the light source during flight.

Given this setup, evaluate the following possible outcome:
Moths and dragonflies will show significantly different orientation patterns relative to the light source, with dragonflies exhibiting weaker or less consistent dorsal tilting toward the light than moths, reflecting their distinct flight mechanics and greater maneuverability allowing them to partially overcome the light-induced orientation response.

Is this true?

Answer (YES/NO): NO